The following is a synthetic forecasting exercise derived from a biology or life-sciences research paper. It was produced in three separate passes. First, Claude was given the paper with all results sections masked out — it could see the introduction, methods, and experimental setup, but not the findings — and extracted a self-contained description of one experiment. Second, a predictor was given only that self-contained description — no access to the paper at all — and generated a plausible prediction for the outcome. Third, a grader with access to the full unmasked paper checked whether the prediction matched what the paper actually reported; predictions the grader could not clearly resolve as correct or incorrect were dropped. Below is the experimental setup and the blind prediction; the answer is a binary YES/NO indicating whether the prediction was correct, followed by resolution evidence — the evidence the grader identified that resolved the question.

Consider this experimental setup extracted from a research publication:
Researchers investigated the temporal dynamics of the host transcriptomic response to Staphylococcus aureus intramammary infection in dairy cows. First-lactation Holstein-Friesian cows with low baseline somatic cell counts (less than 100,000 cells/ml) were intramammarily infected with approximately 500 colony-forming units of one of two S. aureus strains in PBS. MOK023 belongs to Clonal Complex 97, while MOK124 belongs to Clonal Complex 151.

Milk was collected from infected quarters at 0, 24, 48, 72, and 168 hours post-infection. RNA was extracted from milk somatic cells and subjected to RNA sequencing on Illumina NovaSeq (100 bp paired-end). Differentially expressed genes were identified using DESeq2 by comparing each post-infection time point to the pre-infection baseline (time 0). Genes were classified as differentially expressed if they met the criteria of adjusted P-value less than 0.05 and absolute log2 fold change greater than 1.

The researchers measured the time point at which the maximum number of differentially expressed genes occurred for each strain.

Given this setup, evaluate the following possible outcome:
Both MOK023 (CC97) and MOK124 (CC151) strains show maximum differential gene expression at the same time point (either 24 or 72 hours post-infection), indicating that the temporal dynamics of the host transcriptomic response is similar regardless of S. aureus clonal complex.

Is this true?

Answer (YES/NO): NO